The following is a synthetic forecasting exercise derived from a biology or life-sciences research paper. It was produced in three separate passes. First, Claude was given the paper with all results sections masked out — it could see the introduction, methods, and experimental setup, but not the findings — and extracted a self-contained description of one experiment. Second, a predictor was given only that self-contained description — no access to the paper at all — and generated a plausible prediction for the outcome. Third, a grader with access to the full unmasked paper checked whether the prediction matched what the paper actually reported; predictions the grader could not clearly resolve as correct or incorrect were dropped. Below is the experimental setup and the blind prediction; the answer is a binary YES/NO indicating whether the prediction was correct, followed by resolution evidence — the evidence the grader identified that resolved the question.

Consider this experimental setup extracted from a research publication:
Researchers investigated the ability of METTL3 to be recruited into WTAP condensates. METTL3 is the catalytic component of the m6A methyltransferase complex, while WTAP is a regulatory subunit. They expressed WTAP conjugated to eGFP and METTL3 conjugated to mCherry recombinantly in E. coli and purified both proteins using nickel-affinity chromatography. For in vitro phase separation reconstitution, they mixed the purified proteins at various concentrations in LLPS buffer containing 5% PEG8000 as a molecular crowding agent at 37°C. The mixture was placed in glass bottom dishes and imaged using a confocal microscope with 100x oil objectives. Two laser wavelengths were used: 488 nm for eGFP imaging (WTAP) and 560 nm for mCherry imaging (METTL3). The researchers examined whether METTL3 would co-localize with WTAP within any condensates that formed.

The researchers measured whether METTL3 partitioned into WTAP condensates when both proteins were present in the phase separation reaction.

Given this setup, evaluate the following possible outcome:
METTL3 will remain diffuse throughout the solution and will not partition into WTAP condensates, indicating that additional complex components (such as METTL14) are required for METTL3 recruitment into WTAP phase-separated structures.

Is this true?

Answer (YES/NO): NO